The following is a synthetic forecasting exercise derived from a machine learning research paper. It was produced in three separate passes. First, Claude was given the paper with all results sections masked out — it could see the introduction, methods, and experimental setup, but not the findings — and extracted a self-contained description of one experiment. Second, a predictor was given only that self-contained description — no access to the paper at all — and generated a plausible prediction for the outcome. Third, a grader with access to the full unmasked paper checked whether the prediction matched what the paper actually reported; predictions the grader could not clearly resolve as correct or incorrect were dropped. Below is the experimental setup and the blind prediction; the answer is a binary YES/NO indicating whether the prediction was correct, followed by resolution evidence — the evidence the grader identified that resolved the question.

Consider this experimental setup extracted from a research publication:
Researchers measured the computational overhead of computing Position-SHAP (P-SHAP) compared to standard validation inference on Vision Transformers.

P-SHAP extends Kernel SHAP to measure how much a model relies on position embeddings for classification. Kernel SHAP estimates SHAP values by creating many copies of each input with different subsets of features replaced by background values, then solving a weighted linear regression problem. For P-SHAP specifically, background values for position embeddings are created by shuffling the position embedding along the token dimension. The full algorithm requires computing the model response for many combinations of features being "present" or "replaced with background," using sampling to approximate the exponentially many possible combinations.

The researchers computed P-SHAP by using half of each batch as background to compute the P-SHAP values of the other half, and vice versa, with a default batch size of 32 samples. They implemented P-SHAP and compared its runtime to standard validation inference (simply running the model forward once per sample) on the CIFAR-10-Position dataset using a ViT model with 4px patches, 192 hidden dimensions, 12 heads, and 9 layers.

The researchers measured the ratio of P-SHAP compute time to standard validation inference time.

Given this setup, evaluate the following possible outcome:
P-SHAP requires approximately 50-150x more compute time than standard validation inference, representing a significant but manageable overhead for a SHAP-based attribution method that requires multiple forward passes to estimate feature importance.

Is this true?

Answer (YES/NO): NO